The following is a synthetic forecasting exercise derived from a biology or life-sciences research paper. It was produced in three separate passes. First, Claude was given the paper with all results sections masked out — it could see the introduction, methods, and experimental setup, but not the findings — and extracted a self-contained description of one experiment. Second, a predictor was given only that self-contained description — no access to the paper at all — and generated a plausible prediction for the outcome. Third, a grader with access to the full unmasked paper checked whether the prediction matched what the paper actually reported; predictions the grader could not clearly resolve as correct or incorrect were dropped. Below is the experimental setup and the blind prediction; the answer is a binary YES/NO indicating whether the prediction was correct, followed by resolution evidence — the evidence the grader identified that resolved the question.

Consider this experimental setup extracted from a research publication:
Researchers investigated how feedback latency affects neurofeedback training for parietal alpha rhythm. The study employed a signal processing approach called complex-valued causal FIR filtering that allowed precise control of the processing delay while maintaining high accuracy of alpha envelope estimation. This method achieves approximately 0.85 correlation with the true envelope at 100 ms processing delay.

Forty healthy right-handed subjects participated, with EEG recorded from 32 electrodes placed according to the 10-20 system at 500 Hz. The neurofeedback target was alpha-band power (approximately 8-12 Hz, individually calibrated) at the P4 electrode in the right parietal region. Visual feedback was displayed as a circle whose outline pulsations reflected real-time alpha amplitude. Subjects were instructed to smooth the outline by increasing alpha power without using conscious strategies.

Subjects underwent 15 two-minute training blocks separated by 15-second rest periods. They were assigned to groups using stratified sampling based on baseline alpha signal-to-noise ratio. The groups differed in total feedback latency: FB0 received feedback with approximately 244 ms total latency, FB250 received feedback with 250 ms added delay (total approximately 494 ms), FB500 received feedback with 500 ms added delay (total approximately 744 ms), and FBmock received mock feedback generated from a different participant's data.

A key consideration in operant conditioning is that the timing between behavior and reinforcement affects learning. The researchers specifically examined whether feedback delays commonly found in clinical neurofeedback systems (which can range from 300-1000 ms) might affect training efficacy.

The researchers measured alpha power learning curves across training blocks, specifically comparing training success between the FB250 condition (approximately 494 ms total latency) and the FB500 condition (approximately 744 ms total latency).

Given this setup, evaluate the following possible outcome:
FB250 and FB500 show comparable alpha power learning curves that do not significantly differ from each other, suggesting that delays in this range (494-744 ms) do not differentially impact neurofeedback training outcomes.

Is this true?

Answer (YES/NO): YES